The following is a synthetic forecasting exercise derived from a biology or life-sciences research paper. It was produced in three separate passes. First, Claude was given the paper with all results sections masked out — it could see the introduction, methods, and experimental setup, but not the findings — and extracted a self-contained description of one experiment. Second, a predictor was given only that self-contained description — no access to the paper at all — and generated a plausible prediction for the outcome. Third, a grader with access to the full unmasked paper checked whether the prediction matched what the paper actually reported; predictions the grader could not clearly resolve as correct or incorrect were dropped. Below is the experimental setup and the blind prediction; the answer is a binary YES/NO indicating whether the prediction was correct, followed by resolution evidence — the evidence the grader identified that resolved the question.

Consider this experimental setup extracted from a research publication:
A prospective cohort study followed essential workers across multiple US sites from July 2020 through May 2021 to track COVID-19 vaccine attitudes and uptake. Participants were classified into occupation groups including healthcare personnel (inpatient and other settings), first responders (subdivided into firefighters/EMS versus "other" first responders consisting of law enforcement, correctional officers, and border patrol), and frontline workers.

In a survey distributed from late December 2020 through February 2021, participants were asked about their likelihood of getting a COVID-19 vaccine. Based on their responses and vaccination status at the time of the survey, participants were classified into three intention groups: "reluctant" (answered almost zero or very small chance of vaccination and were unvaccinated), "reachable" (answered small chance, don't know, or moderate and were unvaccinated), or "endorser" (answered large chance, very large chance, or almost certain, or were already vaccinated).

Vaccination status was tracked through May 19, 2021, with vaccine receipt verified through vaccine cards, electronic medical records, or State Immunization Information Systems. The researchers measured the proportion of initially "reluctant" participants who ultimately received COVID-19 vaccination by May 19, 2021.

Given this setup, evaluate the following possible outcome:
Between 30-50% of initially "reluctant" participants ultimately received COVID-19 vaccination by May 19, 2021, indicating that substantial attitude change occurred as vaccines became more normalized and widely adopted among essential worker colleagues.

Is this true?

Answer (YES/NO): NO